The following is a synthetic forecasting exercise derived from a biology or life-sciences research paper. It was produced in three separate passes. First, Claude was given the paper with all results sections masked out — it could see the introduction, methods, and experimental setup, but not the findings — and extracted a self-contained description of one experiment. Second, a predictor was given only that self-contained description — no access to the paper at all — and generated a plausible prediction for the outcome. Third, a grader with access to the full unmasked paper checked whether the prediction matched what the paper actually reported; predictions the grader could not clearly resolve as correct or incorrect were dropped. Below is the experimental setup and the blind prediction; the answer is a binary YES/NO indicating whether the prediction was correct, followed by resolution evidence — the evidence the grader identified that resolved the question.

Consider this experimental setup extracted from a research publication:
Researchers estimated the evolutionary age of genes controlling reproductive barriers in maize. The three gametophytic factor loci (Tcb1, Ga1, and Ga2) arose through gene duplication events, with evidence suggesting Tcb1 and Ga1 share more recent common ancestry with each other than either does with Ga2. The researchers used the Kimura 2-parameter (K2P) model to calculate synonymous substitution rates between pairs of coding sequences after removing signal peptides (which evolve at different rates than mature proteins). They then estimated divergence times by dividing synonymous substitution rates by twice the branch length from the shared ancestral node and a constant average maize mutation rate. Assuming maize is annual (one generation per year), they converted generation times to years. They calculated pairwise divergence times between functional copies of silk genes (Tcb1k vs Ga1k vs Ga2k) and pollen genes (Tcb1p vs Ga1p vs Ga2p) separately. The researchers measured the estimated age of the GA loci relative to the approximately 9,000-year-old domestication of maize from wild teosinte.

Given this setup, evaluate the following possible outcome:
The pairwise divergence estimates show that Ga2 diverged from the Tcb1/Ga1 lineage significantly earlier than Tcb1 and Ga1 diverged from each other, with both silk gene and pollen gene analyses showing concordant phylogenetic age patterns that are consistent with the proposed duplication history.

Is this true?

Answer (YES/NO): NO